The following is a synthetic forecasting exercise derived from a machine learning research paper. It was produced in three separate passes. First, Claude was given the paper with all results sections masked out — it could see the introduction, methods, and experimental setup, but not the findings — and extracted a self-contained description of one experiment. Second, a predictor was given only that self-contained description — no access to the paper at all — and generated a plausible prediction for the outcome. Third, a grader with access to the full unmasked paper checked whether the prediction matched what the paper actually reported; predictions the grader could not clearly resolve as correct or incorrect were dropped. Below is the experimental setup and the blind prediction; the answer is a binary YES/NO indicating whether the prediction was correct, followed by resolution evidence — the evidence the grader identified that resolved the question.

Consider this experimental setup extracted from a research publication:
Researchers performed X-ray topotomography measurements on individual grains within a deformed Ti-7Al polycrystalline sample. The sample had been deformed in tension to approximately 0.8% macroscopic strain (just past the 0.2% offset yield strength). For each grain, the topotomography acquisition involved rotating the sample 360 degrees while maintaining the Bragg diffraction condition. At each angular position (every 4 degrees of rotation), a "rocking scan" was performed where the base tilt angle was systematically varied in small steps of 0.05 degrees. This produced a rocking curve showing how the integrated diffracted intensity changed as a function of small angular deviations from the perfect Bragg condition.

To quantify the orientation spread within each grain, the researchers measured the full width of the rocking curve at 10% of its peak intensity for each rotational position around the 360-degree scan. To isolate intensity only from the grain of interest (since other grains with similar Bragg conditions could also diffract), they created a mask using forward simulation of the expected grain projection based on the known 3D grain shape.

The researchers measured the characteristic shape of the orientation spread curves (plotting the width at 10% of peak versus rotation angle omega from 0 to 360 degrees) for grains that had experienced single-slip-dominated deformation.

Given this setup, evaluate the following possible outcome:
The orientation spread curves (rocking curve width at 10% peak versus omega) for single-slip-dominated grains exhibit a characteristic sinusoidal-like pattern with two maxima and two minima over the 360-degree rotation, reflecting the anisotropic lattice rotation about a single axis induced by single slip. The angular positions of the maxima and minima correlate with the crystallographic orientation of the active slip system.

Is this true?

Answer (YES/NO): YES